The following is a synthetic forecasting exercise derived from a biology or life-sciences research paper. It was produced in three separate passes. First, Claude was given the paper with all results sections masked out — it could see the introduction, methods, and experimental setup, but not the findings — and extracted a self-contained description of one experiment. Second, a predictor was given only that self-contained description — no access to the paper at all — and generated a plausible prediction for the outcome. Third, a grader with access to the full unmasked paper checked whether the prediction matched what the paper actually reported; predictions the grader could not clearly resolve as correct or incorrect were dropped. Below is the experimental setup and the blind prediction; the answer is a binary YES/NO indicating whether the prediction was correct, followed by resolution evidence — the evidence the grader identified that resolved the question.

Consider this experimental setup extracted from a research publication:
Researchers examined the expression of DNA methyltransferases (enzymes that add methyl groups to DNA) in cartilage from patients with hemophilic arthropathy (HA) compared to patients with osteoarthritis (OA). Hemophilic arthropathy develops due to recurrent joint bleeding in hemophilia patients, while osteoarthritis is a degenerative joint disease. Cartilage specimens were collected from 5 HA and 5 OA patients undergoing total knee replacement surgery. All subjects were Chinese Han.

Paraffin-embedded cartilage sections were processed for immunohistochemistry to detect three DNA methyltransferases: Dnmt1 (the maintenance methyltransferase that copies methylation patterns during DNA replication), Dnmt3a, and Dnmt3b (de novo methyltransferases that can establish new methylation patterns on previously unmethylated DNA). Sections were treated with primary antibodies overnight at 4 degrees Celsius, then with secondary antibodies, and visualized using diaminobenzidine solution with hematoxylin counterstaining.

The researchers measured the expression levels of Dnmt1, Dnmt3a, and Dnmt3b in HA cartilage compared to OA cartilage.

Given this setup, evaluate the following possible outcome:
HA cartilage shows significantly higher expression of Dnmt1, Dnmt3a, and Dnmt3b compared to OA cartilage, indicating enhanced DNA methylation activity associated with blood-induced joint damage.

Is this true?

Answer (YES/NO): NO